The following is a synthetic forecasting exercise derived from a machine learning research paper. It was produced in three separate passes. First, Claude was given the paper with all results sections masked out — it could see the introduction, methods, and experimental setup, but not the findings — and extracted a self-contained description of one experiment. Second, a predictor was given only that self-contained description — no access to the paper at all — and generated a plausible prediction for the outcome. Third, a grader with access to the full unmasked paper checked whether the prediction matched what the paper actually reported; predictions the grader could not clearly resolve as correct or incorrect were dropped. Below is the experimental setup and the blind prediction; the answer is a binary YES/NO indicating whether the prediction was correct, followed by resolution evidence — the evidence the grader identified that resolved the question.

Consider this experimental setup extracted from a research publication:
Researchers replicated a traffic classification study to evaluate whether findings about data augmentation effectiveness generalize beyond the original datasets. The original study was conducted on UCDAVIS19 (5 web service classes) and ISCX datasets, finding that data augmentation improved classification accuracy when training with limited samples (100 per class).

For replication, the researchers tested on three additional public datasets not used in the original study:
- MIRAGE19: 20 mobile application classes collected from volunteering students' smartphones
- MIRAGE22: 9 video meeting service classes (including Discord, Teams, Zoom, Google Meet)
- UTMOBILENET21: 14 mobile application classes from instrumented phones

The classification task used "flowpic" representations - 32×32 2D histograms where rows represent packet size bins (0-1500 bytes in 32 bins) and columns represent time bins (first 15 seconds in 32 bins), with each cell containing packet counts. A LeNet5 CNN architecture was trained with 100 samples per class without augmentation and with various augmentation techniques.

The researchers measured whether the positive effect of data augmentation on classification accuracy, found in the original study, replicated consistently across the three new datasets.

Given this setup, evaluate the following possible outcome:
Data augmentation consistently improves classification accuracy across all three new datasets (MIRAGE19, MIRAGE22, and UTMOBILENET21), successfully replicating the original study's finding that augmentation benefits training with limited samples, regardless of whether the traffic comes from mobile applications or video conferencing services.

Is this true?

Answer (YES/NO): YES